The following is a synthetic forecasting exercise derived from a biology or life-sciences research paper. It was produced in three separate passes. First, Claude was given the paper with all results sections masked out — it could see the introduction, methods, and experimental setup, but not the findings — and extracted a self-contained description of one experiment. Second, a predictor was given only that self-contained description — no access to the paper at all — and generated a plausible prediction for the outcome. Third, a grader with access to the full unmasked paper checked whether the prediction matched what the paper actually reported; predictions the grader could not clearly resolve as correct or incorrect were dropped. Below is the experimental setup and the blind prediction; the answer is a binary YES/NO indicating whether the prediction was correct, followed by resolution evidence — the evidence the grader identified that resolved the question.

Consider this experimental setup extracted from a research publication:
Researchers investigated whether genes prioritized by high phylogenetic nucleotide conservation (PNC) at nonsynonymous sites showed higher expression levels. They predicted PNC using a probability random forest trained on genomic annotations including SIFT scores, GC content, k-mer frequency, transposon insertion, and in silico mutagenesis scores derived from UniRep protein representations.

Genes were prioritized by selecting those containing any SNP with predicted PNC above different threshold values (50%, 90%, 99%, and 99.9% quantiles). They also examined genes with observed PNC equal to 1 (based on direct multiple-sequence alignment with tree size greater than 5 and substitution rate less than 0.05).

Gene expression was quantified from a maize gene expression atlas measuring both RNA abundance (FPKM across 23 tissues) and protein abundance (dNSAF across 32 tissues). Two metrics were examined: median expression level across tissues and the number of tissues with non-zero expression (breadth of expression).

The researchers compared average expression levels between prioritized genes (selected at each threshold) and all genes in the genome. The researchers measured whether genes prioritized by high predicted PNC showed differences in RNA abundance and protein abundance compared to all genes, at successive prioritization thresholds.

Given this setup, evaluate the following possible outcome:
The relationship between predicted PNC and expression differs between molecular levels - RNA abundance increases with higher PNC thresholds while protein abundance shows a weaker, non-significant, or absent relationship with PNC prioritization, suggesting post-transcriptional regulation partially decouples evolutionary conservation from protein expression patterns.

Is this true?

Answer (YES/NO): NO